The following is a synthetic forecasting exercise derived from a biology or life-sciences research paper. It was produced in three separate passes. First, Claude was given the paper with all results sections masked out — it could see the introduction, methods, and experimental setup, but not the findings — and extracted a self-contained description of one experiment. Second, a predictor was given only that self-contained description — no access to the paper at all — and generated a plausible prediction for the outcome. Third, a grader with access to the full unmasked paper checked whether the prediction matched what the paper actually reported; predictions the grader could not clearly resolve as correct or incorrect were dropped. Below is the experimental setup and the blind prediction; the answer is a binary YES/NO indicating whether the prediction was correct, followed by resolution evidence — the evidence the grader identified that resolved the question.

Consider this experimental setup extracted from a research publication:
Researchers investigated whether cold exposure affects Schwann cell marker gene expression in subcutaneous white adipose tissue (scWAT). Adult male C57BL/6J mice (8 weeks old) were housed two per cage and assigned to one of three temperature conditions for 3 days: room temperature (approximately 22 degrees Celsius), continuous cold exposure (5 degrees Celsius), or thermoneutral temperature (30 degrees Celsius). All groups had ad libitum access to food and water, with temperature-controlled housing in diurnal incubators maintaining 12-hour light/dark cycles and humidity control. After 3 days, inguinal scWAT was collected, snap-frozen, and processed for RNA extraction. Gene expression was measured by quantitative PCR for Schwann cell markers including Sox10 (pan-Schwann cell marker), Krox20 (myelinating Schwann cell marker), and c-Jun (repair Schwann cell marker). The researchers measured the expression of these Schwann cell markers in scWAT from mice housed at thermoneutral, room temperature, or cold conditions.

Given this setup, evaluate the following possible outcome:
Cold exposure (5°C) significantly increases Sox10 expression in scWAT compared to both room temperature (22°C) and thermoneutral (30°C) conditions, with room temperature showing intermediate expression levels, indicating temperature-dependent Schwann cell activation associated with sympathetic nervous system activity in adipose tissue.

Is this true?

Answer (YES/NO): NO